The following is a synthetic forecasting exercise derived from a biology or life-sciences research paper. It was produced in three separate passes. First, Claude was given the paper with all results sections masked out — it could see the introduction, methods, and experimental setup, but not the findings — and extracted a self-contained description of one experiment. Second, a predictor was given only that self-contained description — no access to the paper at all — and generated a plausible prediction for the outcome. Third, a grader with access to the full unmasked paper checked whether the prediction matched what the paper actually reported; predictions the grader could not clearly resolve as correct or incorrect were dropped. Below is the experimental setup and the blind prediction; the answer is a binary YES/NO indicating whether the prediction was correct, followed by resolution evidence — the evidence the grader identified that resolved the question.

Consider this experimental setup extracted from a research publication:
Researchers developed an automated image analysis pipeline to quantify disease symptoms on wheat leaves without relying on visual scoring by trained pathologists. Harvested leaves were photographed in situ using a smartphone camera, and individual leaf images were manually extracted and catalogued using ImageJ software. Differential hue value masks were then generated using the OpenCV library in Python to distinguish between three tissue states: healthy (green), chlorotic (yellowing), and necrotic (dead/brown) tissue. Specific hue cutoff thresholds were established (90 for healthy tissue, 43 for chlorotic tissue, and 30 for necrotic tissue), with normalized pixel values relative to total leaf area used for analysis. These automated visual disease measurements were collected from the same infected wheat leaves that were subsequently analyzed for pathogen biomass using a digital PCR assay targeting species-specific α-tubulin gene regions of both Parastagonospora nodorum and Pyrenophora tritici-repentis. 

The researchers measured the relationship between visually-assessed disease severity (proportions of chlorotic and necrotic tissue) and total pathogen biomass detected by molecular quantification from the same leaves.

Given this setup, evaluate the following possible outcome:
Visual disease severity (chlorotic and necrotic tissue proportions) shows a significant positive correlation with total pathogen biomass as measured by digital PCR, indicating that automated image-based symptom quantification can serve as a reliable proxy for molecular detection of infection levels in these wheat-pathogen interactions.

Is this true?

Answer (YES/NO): NO